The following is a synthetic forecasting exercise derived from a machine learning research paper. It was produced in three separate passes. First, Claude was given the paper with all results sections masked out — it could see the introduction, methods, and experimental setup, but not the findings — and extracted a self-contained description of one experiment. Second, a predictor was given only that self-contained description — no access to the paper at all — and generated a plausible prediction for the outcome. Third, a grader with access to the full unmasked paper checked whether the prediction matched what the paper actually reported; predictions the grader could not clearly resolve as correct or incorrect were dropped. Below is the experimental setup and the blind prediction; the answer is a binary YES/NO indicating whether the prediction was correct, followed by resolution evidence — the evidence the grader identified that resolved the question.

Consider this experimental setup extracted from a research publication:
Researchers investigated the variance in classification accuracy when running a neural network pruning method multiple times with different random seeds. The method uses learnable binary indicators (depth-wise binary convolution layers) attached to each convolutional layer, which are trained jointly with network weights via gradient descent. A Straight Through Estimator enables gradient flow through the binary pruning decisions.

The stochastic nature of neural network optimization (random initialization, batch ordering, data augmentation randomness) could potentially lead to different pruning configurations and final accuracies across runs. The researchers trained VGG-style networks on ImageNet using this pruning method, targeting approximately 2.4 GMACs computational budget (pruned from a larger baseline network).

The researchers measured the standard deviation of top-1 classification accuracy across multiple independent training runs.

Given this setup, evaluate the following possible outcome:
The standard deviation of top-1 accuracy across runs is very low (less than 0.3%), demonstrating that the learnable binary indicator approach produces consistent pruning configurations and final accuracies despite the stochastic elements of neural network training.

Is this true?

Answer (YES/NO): YES